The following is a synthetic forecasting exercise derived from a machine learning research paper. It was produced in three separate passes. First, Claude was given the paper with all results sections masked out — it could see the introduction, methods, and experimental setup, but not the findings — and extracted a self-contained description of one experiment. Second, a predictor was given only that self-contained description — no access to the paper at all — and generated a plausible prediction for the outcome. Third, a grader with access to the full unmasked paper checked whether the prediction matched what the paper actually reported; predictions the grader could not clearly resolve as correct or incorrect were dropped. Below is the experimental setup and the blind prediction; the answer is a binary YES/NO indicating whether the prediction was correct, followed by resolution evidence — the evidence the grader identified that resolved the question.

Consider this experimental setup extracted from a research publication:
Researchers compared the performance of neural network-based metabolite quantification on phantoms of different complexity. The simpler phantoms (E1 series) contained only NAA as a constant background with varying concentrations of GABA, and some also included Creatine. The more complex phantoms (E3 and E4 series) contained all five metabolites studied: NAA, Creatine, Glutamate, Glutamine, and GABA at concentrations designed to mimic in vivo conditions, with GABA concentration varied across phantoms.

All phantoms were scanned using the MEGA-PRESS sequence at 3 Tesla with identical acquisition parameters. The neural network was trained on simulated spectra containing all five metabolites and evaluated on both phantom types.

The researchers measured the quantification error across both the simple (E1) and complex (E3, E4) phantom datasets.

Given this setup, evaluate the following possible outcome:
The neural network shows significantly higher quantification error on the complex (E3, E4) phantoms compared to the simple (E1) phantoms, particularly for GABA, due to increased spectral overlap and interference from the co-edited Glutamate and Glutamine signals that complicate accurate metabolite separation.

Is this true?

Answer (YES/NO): NO